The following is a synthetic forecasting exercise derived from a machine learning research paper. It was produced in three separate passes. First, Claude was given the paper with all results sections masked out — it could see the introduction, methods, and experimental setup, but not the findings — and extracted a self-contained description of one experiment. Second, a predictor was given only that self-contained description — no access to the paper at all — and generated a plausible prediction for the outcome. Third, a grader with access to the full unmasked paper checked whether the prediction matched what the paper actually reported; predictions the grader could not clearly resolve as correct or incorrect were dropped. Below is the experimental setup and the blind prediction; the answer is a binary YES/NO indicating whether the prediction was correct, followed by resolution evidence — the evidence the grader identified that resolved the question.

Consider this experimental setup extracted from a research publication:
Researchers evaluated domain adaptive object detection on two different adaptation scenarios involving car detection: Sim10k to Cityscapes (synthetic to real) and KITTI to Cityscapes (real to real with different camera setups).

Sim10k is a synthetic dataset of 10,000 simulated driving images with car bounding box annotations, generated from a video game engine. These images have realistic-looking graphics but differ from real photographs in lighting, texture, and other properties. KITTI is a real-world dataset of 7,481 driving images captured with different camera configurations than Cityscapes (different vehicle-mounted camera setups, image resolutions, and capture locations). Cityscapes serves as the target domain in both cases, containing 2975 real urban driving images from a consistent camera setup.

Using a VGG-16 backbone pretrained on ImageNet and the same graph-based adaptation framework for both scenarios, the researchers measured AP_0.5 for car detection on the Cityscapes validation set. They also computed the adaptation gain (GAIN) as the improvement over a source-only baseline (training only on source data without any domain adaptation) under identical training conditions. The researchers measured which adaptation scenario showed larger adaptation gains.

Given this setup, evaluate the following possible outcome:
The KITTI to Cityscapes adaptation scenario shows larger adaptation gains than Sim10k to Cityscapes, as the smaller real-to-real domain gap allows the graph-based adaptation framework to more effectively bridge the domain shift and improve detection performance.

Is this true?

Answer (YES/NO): NO